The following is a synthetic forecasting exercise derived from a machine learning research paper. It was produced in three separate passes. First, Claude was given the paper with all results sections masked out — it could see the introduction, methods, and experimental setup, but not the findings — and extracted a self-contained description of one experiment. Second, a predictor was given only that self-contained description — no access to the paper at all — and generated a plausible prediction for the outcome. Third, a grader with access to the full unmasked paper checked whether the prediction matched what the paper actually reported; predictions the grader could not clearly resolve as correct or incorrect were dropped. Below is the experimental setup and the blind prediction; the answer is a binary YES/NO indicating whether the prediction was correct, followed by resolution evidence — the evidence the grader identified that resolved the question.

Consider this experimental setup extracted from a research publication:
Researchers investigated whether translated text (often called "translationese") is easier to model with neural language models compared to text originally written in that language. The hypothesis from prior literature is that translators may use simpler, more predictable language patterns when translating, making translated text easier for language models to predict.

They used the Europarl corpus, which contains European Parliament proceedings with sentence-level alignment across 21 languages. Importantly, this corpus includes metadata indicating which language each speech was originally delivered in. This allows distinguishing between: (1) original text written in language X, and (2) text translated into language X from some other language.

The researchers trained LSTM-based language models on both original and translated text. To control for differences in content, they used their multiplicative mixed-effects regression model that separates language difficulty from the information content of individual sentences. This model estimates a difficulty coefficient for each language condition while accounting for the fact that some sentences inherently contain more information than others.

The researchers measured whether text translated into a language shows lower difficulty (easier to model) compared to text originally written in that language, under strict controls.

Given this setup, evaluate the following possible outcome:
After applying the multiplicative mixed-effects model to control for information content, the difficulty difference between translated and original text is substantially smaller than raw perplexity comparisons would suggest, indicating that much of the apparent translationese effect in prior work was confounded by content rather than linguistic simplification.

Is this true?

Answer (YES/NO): NO